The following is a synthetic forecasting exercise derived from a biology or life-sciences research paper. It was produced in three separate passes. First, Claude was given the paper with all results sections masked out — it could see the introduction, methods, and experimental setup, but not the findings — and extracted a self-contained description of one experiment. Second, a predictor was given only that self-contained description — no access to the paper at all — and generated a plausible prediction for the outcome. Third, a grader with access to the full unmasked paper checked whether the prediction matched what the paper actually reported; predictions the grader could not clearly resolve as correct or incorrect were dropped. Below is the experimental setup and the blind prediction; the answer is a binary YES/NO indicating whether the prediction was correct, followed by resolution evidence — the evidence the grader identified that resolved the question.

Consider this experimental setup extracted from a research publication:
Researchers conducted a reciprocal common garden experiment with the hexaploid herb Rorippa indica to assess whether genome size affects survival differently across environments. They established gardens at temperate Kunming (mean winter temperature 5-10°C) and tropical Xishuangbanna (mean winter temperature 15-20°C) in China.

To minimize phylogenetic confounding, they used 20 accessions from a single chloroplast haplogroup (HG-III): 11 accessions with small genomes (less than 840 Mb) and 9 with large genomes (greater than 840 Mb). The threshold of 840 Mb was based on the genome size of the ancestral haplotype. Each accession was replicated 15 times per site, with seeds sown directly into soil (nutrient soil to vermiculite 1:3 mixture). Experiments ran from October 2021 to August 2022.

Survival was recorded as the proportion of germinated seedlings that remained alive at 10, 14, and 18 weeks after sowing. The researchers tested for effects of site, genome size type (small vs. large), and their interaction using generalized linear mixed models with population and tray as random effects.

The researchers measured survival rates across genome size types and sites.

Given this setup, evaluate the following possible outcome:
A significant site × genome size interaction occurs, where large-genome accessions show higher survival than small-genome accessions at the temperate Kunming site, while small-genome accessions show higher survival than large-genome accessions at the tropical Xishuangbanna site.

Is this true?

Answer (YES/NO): NO